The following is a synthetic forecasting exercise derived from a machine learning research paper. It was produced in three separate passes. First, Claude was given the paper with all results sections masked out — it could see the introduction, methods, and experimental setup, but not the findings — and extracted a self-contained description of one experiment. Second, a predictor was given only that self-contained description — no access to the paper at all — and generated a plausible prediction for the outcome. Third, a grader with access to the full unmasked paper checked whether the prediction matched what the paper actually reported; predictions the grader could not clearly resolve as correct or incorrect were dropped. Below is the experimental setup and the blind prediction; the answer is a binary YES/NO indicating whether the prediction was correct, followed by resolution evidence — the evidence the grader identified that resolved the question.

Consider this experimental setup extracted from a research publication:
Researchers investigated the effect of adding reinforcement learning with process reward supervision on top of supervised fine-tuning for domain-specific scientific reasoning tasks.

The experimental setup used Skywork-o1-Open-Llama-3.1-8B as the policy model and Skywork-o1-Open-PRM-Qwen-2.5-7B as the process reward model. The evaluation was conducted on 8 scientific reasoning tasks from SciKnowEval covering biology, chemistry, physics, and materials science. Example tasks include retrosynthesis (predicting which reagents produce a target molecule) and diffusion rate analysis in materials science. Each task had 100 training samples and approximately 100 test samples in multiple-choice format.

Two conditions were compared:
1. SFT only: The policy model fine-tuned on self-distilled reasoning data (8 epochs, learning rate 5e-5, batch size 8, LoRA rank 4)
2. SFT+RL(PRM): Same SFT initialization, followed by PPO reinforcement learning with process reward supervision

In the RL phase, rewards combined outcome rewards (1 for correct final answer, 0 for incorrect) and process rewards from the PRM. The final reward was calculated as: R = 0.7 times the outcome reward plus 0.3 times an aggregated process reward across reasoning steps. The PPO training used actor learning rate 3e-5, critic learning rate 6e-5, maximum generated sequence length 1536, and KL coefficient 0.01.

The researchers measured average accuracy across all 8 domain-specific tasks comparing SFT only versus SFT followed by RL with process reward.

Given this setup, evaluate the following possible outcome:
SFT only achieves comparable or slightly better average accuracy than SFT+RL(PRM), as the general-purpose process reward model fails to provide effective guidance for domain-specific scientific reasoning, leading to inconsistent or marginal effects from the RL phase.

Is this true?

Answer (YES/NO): NO